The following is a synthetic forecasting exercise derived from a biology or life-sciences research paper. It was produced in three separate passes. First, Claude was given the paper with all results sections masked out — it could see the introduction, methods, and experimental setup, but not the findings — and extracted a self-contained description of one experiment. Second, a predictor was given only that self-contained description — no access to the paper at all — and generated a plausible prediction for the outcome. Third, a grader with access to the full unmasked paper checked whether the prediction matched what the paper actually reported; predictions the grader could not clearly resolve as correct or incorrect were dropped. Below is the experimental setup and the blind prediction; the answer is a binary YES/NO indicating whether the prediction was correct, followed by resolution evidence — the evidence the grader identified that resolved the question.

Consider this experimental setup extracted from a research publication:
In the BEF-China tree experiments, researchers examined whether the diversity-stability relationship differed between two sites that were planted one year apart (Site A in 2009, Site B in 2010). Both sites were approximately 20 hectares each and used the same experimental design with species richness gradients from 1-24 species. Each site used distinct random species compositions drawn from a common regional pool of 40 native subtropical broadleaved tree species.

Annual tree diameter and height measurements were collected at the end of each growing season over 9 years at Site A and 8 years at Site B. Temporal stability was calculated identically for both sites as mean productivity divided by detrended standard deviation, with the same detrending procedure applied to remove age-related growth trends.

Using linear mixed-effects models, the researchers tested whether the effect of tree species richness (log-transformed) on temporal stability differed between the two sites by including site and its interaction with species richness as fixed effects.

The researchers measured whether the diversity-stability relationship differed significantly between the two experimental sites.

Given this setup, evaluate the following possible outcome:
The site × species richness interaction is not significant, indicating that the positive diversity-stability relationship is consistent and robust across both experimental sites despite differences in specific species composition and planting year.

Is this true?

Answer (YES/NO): YES